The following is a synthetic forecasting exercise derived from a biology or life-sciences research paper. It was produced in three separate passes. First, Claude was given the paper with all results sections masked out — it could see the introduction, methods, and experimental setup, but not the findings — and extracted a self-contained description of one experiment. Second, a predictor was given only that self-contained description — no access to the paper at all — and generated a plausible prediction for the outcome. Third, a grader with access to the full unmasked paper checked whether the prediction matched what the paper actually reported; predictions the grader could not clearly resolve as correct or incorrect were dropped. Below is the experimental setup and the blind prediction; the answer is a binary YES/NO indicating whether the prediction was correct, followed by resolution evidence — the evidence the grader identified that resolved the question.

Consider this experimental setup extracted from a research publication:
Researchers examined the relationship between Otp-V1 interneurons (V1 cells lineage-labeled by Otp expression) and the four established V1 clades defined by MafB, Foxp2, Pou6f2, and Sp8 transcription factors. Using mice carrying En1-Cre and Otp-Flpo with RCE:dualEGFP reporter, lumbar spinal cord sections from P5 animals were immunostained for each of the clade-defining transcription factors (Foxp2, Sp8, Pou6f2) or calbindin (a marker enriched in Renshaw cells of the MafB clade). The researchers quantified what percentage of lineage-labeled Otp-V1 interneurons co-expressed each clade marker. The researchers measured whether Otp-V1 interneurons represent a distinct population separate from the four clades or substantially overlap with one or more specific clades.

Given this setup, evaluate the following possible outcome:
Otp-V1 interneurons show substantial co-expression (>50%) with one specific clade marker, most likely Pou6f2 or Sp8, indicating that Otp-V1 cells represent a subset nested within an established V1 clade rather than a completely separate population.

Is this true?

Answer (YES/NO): NO